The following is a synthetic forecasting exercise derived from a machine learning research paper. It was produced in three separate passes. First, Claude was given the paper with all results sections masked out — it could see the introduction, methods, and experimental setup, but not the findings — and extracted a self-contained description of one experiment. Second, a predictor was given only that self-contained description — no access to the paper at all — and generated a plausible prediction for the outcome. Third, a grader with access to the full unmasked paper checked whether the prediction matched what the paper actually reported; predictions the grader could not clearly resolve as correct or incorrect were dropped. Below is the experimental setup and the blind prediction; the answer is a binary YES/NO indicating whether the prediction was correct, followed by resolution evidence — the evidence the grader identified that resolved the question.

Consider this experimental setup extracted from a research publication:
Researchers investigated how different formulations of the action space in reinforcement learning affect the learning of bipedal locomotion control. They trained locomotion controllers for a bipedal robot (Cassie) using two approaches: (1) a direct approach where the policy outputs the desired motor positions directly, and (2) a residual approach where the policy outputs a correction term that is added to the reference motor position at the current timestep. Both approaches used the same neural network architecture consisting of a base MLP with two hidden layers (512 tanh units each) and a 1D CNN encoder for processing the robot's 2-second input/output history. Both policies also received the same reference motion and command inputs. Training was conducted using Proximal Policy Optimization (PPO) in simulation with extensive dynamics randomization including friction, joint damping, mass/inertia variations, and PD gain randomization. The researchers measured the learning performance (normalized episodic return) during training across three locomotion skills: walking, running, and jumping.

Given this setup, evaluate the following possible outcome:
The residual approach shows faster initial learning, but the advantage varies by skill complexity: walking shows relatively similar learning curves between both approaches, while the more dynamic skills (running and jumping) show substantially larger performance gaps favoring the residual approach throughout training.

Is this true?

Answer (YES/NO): NO